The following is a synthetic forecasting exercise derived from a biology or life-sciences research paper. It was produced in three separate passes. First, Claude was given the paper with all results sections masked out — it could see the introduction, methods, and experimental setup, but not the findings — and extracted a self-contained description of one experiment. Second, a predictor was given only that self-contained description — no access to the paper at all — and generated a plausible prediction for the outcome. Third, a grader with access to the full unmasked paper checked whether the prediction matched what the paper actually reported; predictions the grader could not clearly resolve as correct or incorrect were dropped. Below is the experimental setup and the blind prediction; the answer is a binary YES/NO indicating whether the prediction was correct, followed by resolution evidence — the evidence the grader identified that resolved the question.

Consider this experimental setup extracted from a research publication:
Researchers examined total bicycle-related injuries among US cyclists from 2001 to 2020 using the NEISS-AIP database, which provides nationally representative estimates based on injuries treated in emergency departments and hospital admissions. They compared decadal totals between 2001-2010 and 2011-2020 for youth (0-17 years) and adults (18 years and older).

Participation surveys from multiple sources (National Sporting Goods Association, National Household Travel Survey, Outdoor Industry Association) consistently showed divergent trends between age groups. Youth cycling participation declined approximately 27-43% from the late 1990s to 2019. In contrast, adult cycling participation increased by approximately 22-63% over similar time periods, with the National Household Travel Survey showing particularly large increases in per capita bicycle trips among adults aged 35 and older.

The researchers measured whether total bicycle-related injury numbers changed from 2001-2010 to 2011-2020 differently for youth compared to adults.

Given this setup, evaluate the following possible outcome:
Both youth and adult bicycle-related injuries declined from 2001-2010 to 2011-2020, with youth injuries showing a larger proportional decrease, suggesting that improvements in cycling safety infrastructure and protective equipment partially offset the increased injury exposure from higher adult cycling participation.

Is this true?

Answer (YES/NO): NO